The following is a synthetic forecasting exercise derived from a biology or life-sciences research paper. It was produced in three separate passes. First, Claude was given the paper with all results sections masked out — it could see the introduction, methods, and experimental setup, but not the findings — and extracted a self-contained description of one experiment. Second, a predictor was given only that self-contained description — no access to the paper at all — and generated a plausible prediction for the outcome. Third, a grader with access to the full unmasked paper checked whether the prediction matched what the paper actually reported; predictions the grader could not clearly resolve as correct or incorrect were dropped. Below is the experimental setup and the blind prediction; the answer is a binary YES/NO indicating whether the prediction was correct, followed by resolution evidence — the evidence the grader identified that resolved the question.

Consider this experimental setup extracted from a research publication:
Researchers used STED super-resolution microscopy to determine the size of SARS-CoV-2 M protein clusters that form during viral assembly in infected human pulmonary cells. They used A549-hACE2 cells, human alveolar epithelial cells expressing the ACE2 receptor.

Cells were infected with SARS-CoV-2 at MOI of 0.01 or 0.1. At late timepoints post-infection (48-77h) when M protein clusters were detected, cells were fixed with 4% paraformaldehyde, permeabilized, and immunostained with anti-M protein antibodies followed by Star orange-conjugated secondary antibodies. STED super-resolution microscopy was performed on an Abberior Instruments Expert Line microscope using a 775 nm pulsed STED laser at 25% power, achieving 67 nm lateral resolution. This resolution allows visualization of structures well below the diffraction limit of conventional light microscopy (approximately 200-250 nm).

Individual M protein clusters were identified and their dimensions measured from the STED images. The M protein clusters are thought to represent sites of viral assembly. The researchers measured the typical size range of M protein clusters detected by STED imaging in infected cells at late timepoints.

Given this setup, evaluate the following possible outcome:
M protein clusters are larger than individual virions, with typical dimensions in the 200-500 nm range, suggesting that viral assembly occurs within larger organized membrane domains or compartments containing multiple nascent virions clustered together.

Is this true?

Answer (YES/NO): NO